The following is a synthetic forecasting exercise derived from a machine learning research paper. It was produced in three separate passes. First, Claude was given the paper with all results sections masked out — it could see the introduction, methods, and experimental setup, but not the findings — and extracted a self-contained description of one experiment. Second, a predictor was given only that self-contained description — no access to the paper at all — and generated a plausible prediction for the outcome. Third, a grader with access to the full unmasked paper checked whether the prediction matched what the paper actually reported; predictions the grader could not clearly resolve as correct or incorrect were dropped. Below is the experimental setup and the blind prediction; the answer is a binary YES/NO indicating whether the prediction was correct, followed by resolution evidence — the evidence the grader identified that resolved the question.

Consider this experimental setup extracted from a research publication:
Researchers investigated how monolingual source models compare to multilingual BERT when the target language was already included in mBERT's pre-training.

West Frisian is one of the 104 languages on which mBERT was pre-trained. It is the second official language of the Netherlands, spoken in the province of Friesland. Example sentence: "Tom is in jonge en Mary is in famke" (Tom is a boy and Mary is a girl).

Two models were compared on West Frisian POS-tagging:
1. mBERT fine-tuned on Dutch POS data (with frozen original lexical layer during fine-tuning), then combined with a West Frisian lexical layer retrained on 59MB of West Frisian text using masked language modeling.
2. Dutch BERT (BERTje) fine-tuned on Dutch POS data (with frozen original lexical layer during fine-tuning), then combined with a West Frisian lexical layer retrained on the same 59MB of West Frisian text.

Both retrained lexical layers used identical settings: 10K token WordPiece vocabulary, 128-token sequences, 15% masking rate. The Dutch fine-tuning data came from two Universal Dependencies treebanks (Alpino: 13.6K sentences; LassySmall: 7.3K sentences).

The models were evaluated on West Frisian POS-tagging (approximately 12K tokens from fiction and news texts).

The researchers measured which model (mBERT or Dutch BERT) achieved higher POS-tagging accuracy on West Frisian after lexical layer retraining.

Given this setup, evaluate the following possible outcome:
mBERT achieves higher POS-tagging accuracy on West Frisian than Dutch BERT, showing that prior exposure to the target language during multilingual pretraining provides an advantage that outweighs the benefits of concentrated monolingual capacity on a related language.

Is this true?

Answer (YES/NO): NO